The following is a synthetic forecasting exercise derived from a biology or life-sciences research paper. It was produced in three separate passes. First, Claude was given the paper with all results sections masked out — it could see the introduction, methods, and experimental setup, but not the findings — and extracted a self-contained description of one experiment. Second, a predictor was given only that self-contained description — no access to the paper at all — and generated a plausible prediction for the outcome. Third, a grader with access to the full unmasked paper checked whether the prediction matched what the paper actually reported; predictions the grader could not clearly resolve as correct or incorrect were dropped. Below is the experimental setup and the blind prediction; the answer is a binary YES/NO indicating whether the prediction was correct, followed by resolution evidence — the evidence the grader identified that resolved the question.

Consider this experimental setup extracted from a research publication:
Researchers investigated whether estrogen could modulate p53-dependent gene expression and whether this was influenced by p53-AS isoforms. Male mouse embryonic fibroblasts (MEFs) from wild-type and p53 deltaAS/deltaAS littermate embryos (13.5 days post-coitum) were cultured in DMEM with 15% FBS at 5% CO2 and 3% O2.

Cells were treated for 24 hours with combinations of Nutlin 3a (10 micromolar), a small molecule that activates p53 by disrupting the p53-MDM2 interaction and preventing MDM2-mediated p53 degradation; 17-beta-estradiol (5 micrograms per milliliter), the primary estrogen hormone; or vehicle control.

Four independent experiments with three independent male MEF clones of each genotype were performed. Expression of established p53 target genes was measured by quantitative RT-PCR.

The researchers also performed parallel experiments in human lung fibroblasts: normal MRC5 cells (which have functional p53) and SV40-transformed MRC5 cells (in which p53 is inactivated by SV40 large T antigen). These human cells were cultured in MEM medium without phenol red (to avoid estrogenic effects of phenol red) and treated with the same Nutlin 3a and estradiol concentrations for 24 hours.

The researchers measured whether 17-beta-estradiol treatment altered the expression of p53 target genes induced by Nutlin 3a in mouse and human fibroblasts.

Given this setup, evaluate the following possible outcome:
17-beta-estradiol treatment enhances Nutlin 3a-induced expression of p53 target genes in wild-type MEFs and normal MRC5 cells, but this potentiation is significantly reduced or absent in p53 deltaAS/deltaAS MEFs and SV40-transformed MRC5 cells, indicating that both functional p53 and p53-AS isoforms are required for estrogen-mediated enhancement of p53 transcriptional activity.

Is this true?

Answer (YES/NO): NO